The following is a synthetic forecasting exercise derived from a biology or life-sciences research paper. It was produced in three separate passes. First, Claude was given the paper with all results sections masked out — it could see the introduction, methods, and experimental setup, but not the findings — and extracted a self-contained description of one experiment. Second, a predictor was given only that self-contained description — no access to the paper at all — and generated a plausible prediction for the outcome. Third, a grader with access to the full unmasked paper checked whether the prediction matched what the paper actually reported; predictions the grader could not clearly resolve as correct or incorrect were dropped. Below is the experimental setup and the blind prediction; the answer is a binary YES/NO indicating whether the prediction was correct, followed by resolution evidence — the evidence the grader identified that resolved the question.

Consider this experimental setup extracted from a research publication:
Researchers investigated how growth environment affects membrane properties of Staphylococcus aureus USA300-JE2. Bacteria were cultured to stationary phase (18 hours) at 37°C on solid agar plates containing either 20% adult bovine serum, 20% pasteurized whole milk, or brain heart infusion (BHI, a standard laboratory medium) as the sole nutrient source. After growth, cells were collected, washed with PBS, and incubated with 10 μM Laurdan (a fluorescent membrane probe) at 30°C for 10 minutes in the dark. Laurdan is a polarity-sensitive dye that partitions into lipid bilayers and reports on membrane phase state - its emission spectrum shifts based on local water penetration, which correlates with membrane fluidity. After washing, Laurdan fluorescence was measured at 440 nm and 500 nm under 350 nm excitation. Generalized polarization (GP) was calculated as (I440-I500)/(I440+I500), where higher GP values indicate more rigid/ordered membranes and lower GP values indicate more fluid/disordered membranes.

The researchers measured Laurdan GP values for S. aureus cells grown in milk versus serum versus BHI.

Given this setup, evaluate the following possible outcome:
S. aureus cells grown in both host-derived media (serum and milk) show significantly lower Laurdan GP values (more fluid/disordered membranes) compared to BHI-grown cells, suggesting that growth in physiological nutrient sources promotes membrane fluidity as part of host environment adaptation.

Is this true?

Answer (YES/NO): NO